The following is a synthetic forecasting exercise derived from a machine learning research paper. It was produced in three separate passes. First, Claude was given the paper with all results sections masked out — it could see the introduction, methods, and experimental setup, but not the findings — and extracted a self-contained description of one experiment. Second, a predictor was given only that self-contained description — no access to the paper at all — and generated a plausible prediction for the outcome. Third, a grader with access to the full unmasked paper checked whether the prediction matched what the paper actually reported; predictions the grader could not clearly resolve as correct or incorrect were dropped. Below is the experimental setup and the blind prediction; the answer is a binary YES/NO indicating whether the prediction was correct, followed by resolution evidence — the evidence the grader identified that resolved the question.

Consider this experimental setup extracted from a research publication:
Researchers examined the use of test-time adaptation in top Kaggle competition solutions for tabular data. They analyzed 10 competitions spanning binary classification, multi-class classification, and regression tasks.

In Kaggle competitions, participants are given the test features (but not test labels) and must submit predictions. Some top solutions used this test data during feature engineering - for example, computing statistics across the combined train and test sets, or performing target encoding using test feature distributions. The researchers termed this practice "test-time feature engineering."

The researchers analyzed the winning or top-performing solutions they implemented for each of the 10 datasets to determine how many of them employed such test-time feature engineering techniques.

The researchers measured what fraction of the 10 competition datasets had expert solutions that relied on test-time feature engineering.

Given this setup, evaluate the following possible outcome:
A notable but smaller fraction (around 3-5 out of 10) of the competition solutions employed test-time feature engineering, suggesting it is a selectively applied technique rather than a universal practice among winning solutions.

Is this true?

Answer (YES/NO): NO